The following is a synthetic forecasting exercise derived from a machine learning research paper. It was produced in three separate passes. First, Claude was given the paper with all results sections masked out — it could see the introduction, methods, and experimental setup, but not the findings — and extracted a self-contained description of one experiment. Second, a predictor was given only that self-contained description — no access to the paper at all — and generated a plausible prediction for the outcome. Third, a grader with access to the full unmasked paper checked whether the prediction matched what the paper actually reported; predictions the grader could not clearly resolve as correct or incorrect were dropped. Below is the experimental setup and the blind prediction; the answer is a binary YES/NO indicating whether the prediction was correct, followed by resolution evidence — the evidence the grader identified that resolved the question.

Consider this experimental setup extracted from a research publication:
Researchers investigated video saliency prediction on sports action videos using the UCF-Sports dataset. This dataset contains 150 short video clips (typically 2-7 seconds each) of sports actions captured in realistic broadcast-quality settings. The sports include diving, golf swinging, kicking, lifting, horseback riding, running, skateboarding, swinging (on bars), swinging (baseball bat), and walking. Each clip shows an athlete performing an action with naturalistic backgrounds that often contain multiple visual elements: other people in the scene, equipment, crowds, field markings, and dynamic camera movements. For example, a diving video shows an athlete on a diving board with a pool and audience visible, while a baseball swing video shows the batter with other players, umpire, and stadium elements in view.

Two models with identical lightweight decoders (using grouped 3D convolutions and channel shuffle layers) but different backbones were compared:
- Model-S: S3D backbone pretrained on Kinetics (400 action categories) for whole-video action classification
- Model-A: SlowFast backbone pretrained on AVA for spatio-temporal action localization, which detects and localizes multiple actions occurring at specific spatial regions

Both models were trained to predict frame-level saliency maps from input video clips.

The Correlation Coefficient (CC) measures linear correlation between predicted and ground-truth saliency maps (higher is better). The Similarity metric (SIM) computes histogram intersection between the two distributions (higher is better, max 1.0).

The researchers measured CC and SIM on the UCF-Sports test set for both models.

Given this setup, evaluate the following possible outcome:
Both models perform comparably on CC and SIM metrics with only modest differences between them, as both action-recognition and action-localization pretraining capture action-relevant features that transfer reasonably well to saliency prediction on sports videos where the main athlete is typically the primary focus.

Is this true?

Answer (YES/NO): NO